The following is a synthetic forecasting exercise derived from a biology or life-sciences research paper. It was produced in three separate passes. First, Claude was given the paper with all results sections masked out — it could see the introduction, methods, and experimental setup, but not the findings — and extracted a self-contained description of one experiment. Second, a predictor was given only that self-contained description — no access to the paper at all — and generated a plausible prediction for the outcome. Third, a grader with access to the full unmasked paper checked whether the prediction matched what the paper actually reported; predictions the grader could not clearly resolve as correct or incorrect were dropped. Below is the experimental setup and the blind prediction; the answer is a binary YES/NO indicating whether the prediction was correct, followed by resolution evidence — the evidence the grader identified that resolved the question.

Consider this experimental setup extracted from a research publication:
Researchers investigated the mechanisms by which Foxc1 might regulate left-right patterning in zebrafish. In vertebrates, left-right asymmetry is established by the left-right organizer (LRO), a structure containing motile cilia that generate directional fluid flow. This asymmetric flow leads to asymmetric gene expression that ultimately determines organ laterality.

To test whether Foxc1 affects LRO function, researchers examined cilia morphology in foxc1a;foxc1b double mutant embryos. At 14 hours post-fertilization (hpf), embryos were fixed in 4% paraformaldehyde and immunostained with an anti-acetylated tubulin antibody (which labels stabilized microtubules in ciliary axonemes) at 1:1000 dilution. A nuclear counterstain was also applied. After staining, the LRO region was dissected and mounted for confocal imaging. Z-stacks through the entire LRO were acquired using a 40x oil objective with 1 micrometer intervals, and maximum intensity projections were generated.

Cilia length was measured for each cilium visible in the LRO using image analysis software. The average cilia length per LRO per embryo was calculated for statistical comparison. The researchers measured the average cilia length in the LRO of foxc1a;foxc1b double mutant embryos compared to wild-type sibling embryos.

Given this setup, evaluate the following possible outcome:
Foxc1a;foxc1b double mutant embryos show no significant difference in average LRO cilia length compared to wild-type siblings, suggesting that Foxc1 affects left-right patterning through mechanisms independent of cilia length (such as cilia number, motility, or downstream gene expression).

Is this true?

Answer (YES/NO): YES